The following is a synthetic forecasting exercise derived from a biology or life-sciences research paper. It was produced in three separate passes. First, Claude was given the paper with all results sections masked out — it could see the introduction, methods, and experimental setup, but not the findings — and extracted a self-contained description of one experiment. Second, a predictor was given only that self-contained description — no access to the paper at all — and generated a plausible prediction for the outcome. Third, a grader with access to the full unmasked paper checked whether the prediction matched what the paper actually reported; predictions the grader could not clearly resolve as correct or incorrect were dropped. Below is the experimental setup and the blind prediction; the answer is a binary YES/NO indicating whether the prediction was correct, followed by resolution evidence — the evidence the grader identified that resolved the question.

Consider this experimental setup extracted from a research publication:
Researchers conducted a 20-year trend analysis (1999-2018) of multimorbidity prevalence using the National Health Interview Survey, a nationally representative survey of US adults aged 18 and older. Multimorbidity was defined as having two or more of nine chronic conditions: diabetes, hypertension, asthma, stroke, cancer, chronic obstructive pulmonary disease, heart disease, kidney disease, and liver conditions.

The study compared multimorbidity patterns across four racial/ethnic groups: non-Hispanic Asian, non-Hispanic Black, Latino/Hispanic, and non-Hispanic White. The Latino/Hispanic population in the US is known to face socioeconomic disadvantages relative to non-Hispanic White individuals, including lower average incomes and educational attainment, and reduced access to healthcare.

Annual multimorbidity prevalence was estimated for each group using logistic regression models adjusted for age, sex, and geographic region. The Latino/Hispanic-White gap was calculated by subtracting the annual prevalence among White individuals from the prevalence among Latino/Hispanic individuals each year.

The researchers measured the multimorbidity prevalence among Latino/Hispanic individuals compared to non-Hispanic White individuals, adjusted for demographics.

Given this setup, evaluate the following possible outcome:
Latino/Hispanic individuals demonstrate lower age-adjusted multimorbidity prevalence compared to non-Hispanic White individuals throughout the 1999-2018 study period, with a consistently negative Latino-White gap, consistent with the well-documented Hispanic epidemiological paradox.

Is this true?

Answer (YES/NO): YES